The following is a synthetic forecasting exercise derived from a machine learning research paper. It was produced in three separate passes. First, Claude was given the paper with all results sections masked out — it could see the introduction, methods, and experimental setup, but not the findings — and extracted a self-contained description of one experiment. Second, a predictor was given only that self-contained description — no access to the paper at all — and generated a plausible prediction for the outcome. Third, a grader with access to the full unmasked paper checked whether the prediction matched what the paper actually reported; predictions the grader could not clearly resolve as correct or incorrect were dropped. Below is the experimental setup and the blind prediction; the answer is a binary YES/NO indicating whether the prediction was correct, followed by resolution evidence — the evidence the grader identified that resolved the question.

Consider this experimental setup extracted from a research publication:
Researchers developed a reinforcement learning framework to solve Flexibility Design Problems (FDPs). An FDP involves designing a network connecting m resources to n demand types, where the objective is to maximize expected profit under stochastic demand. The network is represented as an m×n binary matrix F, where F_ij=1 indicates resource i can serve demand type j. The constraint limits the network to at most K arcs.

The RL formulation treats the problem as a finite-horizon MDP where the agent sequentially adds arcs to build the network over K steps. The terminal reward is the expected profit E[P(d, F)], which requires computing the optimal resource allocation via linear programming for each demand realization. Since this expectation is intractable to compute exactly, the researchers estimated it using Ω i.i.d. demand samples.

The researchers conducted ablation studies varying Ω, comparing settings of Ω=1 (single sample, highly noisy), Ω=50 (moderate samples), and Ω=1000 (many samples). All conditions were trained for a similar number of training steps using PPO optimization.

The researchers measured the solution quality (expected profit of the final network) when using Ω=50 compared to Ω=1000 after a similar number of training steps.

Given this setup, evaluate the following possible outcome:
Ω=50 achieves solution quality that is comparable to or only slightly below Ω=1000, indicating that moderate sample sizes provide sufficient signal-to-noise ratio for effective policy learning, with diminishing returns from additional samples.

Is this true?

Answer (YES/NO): YES